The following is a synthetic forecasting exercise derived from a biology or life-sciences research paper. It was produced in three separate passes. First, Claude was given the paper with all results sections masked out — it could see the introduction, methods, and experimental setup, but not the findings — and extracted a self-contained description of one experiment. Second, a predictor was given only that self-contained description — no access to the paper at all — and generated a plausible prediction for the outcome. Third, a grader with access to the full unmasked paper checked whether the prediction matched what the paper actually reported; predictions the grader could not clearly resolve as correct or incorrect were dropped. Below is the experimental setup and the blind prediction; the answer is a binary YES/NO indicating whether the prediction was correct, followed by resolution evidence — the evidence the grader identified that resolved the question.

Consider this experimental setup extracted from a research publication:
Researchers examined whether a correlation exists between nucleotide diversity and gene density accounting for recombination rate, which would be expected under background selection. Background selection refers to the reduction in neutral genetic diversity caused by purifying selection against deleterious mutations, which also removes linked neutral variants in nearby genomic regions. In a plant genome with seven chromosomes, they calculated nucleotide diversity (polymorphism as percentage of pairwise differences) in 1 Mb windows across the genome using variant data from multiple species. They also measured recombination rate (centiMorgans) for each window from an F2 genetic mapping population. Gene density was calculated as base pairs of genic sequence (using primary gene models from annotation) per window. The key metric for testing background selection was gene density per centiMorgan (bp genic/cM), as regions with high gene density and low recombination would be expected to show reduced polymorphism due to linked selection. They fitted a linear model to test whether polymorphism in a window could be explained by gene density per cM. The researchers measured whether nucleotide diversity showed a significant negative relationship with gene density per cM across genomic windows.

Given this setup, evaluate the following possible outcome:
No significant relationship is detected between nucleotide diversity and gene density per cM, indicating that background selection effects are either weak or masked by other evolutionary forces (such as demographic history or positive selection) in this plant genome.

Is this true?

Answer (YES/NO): YES